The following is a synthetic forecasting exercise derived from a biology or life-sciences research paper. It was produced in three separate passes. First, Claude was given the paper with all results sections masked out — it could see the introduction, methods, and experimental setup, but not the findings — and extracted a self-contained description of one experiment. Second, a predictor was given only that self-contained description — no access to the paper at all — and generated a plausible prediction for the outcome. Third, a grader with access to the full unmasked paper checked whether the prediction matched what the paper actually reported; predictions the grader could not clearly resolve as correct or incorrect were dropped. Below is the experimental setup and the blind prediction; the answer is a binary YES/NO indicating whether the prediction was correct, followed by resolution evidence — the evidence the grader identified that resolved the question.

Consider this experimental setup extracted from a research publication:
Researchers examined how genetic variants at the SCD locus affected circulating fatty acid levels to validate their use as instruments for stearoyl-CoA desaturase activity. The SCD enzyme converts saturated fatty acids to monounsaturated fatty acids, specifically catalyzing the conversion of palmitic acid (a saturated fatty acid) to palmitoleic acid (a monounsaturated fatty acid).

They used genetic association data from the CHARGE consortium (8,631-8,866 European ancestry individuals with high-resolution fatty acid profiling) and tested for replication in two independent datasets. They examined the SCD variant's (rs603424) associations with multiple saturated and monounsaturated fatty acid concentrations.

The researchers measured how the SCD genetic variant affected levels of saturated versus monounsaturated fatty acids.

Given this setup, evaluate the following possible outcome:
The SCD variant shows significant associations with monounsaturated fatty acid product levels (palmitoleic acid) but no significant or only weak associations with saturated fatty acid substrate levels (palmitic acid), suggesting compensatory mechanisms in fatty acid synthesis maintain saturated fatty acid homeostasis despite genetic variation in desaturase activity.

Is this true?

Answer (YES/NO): NO